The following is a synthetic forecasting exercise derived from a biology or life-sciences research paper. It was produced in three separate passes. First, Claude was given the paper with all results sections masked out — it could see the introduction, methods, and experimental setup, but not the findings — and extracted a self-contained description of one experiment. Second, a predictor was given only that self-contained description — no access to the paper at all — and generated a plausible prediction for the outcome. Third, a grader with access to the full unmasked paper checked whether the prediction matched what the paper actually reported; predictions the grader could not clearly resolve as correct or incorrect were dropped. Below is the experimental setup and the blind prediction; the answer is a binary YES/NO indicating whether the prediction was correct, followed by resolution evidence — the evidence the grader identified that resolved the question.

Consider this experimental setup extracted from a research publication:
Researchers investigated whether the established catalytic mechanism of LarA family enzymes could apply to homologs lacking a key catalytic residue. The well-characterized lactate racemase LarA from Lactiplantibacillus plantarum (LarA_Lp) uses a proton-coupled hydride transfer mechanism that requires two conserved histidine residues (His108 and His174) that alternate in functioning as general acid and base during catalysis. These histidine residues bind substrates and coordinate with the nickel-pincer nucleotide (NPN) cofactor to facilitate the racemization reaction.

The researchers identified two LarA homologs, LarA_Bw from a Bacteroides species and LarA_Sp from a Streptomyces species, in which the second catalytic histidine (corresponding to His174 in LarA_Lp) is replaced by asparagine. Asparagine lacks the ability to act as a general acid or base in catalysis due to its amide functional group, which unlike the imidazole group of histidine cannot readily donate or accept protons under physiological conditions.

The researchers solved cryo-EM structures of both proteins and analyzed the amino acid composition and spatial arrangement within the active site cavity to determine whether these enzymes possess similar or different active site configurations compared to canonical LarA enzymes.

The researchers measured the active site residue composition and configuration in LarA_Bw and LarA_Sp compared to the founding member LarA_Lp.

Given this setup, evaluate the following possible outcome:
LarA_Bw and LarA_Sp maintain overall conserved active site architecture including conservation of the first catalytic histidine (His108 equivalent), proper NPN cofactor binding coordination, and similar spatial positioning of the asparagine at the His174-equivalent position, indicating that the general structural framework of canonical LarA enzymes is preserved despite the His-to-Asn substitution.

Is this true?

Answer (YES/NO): NO